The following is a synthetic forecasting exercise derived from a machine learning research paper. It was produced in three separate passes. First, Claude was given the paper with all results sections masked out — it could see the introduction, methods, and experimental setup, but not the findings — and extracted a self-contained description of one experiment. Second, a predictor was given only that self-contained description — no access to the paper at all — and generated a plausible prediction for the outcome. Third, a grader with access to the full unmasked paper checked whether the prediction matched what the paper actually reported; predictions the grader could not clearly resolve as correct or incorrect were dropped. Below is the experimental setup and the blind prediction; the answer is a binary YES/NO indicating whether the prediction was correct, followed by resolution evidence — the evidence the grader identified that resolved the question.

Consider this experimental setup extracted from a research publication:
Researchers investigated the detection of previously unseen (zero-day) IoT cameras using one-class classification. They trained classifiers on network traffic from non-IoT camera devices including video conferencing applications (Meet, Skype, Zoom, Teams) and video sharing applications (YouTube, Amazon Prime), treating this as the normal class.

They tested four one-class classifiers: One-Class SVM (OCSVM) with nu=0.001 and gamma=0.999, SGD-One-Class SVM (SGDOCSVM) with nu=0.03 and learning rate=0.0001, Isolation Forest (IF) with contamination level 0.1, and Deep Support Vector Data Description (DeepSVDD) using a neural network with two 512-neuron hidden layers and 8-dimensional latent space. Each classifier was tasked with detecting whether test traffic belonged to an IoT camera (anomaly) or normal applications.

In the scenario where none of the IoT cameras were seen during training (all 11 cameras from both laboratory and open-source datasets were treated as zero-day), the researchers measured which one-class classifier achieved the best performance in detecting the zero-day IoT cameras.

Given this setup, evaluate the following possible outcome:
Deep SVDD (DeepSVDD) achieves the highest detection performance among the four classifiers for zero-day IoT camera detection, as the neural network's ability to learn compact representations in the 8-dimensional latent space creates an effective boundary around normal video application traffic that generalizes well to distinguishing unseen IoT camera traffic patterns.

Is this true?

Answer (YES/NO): YES